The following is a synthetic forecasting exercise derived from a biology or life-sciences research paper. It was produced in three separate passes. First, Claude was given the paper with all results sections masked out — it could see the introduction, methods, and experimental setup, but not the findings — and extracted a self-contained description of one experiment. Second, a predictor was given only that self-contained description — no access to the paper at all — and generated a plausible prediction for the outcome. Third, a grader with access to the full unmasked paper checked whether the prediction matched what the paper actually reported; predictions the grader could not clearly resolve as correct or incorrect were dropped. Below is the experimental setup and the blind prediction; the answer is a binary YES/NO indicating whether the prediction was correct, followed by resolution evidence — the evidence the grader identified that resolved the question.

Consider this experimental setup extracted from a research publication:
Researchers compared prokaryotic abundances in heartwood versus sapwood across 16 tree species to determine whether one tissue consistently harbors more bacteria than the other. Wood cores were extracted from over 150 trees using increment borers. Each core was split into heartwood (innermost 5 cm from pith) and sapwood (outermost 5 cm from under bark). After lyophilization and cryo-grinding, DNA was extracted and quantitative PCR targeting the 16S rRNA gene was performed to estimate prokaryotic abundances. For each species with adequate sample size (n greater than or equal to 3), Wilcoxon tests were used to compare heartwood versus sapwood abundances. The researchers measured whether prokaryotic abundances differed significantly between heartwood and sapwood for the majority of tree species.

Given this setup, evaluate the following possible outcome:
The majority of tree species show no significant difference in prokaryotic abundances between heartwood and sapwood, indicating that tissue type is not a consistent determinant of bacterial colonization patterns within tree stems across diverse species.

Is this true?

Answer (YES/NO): YES